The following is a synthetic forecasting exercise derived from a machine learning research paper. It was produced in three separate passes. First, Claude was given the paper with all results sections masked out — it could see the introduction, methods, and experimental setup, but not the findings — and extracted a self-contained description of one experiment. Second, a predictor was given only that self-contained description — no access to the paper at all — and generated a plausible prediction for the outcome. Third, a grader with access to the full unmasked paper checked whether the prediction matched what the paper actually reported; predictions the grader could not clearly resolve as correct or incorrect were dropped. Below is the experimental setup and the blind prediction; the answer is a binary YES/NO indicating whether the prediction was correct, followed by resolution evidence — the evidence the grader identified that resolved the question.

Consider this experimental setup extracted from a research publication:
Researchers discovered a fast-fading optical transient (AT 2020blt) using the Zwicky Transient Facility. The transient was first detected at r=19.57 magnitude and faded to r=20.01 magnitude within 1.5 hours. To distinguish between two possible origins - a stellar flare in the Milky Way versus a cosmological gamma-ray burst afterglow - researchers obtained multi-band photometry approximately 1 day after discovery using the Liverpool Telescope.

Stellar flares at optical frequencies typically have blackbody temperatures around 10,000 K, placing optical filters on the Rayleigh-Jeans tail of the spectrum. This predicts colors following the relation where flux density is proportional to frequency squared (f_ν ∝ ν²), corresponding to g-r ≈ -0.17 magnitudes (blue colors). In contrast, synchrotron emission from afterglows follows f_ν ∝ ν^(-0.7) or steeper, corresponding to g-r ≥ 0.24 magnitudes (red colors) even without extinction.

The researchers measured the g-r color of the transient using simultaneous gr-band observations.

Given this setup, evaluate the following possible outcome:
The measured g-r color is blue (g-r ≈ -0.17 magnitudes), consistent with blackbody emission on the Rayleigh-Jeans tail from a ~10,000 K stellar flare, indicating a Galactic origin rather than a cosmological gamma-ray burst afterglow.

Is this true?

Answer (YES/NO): NO